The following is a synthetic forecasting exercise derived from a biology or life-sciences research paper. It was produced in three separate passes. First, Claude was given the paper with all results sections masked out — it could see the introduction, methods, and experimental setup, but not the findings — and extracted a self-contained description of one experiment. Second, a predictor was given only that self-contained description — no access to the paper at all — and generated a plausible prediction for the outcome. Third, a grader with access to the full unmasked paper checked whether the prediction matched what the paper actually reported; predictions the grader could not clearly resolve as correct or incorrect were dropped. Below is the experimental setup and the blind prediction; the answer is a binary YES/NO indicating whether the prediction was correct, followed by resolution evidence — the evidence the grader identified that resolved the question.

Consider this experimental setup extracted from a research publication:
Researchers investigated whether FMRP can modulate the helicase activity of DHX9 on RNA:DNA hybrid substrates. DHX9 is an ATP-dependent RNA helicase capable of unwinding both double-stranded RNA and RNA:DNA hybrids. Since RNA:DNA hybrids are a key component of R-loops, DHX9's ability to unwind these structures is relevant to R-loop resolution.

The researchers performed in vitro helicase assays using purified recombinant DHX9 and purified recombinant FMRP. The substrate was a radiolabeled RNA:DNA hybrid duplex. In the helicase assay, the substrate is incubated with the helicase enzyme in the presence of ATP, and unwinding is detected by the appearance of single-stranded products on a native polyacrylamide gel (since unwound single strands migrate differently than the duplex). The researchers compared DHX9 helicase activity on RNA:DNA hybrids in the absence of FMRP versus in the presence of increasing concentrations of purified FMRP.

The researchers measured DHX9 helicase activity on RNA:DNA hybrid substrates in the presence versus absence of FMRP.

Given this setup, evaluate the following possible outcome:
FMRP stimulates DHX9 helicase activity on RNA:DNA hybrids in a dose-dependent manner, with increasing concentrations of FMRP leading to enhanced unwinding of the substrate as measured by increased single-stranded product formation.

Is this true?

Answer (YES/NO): NO